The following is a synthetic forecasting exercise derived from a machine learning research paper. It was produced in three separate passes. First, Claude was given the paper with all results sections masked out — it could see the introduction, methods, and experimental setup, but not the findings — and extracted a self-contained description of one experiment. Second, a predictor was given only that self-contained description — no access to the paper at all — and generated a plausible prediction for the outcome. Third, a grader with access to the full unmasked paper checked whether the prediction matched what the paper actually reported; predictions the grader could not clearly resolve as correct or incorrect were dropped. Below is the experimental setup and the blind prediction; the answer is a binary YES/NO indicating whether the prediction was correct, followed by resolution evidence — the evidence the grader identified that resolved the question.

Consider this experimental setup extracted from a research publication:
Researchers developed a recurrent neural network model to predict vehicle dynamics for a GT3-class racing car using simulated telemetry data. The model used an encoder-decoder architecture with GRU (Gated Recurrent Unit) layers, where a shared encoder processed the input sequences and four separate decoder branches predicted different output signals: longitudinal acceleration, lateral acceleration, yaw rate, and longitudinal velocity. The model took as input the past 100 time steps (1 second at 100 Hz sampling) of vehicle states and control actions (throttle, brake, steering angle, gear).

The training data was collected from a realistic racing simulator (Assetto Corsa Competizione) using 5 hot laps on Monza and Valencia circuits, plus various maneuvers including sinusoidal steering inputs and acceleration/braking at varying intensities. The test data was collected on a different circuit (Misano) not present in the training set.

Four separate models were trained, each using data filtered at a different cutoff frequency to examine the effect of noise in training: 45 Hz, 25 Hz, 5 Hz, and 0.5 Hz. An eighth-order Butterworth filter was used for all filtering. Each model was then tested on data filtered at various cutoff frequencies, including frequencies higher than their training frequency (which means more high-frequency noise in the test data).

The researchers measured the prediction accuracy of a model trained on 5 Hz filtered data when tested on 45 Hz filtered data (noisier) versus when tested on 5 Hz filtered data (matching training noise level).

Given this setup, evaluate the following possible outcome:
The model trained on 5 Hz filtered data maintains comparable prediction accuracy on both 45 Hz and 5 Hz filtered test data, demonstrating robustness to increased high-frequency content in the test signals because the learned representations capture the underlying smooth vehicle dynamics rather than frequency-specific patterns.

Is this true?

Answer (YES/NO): YES